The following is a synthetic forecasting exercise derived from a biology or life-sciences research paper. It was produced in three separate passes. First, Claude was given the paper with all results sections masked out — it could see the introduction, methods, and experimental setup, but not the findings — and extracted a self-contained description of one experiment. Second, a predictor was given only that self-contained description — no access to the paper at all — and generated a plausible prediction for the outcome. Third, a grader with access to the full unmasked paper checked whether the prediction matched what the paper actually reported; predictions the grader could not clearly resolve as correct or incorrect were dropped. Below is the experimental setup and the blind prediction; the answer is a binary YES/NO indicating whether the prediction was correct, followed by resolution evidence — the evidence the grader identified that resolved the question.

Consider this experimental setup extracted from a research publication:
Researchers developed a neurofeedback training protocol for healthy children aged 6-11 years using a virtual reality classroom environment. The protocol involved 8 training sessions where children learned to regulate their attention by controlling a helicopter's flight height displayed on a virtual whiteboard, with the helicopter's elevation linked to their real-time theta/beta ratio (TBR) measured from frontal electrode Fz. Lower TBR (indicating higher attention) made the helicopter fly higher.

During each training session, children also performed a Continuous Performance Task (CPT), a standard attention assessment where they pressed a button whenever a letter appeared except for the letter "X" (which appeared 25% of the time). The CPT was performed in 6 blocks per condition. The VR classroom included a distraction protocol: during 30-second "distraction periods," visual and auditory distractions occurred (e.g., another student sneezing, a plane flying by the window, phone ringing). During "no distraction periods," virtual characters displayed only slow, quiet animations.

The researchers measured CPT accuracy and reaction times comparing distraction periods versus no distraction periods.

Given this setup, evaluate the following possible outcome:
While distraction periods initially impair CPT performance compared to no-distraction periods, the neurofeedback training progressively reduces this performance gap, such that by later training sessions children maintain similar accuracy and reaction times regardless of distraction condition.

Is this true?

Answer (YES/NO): NO